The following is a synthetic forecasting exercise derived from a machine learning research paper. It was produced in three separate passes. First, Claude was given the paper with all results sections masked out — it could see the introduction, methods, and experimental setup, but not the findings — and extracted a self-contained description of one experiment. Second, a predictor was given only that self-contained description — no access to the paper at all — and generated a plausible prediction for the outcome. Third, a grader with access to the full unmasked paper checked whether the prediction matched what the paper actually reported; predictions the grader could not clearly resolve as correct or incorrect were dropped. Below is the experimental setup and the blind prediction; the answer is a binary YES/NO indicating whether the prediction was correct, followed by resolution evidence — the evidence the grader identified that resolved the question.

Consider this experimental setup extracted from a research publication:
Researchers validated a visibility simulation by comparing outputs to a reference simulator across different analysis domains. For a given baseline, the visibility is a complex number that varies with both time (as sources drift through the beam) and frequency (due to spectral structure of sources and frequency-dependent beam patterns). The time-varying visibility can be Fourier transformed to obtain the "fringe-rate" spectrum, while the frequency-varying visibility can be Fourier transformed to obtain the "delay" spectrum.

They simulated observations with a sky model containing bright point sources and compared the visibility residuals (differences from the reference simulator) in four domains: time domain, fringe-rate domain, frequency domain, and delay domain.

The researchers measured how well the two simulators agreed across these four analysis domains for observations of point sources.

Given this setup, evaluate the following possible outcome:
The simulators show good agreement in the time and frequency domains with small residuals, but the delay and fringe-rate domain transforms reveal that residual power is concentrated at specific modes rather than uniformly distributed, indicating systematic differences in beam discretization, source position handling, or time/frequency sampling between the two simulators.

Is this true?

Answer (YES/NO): NO